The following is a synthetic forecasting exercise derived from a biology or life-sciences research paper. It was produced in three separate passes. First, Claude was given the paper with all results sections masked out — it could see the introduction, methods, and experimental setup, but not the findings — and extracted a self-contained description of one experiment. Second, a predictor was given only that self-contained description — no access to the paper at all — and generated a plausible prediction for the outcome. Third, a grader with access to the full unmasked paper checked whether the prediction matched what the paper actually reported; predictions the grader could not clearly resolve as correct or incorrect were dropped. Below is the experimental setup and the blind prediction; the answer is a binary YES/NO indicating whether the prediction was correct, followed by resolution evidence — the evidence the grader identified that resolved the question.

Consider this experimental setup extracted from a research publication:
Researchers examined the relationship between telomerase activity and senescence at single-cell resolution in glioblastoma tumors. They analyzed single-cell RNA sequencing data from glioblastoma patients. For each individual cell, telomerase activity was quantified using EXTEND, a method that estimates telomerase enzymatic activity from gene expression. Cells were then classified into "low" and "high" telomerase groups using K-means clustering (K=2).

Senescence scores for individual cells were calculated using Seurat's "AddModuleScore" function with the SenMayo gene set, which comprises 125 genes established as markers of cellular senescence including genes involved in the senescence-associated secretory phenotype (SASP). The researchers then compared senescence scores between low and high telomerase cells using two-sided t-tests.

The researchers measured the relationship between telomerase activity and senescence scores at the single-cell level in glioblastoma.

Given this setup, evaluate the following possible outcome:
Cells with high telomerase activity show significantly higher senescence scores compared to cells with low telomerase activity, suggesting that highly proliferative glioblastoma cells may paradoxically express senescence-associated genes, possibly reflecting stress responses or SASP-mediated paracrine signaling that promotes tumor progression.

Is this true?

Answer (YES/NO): NO